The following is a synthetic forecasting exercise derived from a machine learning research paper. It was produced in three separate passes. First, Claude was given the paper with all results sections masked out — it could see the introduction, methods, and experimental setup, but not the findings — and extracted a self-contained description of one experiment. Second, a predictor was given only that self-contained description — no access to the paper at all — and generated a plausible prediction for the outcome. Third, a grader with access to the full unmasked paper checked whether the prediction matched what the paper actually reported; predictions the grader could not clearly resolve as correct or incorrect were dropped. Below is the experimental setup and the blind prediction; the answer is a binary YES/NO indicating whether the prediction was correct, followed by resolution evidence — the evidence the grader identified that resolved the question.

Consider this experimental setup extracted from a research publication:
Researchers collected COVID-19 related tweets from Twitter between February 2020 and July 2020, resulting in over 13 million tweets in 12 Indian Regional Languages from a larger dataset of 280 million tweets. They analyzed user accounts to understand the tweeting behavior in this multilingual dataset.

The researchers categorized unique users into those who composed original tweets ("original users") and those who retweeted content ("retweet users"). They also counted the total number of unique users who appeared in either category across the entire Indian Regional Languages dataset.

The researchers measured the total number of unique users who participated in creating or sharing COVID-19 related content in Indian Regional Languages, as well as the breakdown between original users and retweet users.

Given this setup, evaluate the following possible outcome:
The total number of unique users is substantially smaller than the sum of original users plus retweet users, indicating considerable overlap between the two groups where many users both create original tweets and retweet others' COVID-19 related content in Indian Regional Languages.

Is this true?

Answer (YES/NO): YES